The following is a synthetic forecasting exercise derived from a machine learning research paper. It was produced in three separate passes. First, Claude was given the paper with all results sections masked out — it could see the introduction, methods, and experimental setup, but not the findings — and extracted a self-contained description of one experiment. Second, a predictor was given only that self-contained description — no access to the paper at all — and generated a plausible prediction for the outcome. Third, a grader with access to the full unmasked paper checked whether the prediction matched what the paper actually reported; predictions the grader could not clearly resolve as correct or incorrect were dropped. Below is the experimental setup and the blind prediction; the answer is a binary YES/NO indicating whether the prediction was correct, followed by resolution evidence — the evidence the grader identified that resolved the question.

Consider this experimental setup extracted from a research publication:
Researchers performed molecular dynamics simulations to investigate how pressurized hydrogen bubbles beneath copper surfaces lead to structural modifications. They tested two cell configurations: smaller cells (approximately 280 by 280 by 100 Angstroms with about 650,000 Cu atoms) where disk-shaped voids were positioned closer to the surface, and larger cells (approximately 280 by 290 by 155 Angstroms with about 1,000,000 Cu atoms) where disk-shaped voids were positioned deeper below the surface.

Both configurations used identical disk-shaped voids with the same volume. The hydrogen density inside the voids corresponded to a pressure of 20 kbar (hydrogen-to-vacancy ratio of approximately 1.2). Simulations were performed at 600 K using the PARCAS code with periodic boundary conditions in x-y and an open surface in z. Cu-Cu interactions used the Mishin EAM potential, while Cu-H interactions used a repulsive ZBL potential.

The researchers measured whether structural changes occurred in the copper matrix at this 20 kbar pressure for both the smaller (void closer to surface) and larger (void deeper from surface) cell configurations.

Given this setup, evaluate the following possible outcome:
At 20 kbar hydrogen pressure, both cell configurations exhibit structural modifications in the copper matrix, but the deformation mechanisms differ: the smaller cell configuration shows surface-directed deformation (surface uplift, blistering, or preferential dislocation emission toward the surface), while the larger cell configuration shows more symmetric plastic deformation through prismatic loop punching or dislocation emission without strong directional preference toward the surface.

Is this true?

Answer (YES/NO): NO